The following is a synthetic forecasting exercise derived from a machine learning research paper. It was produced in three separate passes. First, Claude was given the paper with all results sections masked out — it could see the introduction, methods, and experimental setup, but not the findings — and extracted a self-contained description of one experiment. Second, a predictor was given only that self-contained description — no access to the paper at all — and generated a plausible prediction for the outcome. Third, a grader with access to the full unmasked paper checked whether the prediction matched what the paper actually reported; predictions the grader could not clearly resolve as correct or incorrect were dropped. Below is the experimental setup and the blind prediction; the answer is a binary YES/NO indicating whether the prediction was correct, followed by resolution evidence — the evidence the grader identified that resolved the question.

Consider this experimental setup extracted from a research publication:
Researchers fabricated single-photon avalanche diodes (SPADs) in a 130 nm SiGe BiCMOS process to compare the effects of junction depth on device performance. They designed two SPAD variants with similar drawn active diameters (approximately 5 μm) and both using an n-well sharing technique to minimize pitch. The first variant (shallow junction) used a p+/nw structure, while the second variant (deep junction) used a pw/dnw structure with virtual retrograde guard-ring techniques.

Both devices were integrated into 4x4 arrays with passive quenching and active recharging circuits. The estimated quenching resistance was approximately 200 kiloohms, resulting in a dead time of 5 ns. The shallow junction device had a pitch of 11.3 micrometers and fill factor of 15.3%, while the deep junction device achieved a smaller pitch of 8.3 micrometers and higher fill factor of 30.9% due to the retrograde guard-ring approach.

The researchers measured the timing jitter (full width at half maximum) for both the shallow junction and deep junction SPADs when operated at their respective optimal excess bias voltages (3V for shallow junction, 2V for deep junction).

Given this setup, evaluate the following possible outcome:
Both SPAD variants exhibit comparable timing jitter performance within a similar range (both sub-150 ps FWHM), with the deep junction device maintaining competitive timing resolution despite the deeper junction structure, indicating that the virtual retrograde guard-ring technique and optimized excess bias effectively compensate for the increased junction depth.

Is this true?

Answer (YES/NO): YES